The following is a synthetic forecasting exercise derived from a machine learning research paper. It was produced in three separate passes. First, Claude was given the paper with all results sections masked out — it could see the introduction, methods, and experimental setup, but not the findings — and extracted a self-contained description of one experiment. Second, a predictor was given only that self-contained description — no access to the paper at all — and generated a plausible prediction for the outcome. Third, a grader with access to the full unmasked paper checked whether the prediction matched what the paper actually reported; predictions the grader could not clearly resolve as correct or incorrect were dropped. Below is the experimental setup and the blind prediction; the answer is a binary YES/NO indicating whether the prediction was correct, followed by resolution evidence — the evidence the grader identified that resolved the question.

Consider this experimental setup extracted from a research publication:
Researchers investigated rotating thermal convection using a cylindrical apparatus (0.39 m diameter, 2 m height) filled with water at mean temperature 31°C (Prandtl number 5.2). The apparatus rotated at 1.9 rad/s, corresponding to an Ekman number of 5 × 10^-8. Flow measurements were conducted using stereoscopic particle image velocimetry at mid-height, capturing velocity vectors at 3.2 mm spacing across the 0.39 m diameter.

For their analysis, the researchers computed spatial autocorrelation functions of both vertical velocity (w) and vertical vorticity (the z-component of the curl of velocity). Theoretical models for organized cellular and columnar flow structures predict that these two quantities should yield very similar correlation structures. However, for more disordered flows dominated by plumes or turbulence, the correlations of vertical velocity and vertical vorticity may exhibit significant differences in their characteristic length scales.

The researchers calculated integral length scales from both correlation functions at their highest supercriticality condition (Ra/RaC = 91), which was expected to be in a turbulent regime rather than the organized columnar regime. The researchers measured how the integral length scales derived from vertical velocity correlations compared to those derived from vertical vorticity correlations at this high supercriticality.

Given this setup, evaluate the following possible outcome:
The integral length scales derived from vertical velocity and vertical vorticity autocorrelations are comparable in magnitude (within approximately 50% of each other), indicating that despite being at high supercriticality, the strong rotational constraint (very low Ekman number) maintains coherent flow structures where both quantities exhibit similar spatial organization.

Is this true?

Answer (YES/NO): NO